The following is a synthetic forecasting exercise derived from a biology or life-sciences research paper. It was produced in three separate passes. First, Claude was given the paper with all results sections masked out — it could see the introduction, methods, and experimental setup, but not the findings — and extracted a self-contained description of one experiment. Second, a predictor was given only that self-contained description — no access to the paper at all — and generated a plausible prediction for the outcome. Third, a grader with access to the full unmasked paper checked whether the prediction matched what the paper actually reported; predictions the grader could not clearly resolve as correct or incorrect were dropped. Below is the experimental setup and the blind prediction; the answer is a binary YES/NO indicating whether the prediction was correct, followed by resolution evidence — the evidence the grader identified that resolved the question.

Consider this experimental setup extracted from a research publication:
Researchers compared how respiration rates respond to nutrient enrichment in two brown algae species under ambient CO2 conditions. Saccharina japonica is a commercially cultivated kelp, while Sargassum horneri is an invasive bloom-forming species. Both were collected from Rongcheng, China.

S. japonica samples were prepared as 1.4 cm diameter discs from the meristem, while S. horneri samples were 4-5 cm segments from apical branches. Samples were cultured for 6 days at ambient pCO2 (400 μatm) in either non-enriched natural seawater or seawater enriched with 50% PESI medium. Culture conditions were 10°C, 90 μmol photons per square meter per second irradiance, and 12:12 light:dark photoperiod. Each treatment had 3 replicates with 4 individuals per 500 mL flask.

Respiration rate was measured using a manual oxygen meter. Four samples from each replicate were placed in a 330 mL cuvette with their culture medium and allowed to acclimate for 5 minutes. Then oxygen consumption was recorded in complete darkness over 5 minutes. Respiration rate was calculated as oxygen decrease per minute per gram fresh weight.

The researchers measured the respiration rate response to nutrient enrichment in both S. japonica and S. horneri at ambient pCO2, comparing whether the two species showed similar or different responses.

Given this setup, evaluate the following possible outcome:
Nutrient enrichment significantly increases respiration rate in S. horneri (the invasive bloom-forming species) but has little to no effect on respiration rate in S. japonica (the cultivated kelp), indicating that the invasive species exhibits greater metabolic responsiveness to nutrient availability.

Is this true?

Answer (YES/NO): NO